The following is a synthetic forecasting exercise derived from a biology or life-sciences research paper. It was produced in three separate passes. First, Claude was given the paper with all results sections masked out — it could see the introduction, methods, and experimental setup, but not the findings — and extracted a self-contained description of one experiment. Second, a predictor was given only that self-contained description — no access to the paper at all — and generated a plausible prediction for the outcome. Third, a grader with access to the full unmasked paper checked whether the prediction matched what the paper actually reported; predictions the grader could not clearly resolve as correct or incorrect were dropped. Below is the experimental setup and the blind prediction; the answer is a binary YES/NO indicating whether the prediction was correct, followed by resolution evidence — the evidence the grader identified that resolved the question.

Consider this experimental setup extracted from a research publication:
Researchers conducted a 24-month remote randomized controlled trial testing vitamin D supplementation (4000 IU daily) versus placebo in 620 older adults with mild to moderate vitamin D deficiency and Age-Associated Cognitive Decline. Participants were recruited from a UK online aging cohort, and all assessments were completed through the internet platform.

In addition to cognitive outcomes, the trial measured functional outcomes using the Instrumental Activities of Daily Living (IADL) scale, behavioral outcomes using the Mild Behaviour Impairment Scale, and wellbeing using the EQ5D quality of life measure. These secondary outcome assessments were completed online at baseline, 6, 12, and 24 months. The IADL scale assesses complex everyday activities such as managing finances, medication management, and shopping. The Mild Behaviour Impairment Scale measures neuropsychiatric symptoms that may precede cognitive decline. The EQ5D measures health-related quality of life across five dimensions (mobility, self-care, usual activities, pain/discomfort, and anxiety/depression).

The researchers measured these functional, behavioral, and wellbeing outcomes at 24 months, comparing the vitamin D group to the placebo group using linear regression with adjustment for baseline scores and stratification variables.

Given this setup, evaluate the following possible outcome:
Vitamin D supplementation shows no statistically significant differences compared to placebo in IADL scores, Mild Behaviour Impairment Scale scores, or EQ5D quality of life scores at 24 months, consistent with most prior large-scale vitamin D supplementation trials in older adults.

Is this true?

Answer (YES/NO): YES